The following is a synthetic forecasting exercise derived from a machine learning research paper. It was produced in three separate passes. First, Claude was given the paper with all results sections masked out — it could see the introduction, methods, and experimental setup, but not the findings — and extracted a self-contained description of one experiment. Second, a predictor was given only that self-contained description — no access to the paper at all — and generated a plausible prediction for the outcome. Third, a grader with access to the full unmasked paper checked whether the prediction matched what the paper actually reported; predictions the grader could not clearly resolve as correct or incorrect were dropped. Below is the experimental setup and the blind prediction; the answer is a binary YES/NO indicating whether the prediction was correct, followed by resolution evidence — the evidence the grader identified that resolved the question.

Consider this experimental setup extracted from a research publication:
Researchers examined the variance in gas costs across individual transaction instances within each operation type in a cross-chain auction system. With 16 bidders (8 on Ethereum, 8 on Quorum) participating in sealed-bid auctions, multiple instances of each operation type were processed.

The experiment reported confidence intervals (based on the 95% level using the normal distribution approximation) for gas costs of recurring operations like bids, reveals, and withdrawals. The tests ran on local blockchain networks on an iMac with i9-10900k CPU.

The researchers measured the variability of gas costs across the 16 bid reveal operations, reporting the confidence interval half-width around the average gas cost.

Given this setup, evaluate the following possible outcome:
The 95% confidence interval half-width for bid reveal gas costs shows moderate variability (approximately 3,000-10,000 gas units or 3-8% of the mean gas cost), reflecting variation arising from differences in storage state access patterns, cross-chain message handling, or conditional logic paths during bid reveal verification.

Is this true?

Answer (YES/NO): NO